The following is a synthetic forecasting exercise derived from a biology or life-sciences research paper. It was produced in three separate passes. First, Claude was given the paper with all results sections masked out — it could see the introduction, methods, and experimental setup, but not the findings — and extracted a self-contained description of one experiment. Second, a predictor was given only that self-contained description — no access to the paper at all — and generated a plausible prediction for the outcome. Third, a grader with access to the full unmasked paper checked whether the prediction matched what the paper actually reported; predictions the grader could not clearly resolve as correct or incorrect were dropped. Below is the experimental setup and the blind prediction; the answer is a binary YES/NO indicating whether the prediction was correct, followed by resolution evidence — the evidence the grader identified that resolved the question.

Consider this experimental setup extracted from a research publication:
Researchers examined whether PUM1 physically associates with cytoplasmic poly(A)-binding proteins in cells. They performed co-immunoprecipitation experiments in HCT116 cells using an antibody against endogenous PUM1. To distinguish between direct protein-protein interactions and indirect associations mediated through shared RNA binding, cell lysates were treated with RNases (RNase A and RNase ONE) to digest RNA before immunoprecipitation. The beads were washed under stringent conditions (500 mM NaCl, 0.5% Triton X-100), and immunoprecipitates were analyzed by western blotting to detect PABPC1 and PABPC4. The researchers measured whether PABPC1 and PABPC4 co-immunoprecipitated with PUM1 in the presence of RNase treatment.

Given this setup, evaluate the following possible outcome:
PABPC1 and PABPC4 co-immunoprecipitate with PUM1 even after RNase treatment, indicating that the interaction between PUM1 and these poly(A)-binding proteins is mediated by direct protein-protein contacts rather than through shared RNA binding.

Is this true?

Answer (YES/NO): YES